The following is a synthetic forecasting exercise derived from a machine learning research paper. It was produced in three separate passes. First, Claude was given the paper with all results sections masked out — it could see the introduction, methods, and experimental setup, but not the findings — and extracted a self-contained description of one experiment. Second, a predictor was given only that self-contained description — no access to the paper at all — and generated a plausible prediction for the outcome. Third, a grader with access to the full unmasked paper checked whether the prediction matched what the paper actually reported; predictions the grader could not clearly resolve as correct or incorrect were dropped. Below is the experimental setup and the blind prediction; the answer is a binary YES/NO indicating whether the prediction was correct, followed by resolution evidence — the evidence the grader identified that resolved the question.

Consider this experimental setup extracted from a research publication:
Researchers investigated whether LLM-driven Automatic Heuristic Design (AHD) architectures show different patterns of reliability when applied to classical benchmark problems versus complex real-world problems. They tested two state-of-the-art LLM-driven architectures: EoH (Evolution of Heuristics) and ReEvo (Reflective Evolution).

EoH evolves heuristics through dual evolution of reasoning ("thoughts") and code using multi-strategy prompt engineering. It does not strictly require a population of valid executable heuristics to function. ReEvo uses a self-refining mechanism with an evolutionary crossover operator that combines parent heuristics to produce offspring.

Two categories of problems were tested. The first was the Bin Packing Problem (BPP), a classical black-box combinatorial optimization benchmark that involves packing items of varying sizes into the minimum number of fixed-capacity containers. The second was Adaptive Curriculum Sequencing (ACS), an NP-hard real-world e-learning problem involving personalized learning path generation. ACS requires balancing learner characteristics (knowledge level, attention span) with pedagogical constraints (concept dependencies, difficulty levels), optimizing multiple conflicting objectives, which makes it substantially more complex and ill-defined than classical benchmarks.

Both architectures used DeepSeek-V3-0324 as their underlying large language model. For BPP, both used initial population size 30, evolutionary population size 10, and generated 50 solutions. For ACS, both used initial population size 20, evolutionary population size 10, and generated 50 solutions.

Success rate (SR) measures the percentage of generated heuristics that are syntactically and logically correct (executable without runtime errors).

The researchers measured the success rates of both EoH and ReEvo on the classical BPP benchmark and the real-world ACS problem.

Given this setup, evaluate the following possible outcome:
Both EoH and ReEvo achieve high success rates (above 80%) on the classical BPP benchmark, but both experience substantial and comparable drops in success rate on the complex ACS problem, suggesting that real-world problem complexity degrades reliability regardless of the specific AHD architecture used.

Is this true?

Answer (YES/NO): NO